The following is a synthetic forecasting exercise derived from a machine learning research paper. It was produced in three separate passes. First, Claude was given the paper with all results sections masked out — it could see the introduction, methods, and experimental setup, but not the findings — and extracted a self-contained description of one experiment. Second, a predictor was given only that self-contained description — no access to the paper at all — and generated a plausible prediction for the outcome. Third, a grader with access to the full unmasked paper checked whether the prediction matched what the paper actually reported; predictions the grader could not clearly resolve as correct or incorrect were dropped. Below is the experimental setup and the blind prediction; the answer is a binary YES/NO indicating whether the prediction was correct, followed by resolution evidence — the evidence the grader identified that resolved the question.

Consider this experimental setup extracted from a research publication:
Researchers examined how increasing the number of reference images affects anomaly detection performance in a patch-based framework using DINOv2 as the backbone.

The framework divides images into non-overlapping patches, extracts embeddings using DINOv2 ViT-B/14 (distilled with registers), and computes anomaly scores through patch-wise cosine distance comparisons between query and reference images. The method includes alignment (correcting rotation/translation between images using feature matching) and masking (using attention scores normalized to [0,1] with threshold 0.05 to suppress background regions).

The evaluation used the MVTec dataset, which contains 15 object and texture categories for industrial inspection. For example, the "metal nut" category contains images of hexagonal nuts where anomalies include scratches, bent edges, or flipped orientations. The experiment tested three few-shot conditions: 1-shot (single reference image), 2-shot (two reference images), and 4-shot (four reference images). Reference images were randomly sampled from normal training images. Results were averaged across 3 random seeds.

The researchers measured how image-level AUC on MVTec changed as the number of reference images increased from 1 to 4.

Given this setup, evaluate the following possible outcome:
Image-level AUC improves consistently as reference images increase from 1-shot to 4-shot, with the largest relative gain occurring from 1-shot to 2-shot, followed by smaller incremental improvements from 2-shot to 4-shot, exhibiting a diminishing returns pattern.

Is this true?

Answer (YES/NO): YES